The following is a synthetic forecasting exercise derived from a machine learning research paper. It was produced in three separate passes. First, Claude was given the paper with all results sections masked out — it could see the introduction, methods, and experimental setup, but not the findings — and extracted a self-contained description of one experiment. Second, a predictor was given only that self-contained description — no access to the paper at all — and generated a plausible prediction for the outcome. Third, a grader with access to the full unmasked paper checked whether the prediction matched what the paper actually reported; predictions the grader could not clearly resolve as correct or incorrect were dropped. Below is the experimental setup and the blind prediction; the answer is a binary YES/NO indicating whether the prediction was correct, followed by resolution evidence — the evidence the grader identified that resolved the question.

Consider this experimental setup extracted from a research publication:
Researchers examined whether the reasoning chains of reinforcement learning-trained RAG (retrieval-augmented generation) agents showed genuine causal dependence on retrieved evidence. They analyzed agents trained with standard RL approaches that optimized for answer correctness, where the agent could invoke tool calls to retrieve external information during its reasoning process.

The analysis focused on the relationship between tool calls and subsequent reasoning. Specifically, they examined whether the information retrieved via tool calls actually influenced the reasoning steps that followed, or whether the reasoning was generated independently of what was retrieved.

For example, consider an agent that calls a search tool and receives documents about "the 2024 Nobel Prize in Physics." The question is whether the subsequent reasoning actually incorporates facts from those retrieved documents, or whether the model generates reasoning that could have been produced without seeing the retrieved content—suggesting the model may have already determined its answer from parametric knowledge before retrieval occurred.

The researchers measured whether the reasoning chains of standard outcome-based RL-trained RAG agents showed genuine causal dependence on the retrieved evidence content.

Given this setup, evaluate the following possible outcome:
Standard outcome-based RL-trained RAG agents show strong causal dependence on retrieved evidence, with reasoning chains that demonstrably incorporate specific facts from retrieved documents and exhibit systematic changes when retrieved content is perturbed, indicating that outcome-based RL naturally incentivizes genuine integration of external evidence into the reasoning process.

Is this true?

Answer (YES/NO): NO